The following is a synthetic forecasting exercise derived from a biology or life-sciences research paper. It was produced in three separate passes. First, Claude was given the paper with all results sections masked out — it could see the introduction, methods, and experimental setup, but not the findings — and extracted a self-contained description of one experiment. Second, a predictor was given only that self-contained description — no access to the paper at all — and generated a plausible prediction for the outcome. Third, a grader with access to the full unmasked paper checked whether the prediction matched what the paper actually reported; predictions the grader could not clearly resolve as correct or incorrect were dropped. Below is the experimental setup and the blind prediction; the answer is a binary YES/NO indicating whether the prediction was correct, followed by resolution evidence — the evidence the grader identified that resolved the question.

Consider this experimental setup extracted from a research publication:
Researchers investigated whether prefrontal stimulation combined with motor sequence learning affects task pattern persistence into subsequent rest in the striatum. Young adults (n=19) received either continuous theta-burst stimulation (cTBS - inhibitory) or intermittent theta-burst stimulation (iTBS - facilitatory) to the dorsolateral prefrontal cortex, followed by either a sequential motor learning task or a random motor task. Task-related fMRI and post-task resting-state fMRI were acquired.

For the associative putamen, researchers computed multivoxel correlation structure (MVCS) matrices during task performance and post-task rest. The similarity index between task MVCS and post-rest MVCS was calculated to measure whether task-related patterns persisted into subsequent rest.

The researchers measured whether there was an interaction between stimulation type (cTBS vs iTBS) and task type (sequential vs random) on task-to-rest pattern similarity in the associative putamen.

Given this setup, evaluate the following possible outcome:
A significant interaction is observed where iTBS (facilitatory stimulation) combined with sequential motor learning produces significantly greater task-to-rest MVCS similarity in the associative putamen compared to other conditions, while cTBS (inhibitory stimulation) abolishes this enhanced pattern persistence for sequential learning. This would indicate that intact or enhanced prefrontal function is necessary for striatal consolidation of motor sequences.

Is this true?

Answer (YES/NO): NO